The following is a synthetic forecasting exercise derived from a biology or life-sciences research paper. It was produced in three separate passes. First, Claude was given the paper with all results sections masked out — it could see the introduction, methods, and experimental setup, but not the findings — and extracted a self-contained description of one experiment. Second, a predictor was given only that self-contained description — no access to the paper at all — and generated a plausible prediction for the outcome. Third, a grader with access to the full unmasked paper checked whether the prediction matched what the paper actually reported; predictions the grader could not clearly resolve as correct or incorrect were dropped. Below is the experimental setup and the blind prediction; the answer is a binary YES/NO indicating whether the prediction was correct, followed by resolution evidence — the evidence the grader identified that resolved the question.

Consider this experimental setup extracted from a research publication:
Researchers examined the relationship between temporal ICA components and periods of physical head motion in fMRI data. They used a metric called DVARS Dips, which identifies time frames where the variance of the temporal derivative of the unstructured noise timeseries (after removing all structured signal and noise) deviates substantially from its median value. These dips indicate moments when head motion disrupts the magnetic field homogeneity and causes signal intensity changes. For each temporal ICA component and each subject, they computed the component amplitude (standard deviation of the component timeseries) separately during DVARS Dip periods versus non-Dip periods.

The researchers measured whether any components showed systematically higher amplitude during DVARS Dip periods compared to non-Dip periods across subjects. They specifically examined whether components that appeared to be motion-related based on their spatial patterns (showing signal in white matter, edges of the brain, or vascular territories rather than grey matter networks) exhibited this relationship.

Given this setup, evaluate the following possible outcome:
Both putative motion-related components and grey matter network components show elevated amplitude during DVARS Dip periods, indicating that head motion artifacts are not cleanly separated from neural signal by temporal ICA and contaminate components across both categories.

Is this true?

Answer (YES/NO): NO